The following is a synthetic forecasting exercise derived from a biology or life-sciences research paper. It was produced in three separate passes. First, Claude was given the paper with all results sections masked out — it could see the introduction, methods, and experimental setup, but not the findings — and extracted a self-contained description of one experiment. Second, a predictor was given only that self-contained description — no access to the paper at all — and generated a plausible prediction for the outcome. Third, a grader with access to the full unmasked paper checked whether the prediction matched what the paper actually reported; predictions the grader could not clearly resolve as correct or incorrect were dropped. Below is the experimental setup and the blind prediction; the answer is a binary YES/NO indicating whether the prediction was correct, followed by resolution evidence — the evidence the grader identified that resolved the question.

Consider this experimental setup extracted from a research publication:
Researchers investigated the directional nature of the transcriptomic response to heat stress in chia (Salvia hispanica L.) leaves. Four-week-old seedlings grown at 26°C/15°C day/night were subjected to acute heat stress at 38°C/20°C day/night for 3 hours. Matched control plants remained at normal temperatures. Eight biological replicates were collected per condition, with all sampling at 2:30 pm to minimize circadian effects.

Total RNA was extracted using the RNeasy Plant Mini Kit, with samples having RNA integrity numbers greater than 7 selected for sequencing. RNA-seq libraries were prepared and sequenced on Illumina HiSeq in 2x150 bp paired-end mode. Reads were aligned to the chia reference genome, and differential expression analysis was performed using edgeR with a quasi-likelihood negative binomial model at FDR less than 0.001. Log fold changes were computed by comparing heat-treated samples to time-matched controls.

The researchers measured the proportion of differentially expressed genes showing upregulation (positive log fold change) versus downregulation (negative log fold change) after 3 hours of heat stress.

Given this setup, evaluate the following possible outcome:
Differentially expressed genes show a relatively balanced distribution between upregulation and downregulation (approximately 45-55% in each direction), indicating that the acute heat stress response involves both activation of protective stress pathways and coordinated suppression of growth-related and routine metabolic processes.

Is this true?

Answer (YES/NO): YES